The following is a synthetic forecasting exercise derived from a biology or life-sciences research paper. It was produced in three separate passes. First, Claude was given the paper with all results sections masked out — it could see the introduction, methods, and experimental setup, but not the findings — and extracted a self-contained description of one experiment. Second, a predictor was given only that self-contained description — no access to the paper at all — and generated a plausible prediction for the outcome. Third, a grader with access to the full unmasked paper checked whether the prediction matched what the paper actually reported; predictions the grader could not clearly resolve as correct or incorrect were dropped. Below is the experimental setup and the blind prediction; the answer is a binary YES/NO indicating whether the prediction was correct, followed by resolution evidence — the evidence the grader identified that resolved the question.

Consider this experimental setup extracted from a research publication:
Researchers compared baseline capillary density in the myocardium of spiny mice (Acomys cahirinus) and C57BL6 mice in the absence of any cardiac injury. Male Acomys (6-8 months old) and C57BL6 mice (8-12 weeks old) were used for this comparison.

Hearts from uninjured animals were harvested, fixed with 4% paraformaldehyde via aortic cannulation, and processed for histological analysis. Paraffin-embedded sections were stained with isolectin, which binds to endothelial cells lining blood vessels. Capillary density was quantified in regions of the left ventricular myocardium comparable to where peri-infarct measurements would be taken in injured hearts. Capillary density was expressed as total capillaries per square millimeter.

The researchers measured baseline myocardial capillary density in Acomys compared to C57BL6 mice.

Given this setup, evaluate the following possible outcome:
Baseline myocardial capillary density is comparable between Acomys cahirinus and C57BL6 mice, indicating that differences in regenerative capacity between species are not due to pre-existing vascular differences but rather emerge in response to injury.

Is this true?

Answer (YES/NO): NO